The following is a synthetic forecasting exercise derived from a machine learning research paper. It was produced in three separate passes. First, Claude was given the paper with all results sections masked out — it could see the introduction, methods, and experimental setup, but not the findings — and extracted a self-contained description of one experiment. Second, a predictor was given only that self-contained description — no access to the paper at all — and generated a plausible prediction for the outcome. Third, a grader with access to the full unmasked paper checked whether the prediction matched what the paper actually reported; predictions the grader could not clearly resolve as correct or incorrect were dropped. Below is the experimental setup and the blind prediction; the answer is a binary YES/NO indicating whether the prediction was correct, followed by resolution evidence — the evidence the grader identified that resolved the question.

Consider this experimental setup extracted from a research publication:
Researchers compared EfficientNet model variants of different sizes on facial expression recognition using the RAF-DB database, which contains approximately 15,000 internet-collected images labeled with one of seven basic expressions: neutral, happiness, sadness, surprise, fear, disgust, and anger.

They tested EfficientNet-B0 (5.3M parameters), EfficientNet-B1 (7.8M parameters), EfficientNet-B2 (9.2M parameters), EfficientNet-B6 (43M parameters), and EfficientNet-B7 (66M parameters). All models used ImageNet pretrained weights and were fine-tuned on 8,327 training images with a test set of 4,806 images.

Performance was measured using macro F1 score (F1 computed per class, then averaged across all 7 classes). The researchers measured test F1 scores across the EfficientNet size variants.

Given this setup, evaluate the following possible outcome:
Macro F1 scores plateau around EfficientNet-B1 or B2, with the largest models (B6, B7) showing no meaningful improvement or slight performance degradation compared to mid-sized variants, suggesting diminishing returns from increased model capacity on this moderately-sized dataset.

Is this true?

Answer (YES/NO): NO